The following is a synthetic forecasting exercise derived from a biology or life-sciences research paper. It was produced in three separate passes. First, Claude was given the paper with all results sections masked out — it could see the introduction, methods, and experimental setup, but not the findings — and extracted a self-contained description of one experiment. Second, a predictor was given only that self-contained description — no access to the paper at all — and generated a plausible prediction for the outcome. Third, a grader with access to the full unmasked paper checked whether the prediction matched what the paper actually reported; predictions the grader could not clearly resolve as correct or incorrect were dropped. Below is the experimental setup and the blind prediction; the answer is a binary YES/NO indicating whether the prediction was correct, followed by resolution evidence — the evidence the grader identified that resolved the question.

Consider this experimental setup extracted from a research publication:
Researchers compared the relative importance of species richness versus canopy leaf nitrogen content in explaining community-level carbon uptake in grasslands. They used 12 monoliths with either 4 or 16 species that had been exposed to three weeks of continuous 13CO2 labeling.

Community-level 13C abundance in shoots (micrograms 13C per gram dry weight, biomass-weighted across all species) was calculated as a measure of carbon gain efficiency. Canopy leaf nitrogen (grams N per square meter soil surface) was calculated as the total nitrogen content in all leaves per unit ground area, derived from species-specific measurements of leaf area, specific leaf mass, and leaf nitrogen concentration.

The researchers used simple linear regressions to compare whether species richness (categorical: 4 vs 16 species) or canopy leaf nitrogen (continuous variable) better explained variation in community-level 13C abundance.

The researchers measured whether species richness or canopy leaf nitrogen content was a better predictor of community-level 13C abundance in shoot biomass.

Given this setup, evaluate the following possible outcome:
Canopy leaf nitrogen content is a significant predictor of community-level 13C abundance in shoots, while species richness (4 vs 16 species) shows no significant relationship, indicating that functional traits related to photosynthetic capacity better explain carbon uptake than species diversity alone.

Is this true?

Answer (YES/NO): NO